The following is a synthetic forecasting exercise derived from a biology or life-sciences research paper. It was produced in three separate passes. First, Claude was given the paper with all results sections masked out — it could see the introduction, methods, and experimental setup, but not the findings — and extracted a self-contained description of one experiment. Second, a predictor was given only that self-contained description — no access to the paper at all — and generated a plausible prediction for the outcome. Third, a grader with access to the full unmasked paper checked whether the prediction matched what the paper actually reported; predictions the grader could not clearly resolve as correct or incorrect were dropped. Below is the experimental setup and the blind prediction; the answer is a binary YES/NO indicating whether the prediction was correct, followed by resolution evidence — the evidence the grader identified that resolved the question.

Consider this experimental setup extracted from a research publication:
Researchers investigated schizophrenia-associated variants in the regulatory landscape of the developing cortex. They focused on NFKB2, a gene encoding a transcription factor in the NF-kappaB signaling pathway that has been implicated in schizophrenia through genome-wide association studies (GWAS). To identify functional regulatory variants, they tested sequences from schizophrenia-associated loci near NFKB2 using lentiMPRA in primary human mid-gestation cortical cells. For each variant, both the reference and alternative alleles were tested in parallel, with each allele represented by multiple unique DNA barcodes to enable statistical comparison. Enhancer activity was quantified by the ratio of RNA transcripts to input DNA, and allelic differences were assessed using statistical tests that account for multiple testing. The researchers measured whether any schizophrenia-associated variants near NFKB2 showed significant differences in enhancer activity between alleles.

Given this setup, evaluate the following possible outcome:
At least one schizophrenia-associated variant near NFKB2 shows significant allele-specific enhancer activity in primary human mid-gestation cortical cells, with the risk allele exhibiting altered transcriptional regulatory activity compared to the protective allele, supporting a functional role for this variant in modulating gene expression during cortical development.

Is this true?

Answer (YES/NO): YES